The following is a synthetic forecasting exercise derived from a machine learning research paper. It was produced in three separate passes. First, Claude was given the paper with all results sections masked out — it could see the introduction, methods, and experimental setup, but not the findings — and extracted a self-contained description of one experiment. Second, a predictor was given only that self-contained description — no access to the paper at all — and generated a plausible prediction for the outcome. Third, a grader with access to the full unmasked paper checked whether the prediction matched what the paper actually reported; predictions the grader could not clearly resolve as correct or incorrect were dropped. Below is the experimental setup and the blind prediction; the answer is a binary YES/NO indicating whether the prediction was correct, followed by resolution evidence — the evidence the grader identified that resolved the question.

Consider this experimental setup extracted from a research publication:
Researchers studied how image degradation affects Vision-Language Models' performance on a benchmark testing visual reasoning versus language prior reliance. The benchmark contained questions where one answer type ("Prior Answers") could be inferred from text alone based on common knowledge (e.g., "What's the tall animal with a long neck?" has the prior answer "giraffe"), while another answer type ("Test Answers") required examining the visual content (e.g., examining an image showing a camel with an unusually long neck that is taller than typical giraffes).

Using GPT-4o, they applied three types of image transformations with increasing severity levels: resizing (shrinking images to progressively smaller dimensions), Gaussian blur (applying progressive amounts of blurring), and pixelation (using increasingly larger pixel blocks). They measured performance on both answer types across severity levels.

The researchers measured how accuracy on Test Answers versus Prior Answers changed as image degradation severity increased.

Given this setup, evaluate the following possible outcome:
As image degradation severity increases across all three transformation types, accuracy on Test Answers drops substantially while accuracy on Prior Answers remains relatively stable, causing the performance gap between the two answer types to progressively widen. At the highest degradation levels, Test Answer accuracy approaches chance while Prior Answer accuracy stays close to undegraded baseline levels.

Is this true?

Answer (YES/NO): NO